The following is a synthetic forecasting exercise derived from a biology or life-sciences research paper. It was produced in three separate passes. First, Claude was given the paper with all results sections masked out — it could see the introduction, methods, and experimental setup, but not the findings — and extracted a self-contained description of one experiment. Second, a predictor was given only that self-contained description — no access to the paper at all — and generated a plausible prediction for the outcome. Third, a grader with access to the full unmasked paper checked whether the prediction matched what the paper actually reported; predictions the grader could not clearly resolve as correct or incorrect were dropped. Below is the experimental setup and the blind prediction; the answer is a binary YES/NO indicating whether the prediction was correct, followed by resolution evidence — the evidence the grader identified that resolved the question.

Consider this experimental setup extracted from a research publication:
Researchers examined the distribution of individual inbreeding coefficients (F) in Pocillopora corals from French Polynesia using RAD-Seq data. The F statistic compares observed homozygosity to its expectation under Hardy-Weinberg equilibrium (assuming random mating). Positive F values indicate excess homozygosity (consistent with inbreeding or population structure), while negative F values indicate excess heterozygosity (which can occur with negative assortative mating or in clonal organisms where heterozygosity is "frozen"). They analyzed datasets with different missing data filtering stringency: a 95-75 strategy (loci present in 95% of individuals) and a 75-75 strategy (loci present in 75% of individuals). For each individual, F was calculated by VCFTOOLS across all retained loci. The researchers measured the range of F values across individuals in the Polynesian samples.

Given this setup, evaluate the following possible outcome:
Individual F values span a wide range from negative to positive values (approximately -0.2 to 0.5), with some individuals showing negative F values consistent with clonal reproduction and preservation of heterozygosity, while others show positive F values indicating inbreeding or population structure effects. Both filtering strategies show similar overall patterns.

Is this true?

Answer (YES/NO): NO